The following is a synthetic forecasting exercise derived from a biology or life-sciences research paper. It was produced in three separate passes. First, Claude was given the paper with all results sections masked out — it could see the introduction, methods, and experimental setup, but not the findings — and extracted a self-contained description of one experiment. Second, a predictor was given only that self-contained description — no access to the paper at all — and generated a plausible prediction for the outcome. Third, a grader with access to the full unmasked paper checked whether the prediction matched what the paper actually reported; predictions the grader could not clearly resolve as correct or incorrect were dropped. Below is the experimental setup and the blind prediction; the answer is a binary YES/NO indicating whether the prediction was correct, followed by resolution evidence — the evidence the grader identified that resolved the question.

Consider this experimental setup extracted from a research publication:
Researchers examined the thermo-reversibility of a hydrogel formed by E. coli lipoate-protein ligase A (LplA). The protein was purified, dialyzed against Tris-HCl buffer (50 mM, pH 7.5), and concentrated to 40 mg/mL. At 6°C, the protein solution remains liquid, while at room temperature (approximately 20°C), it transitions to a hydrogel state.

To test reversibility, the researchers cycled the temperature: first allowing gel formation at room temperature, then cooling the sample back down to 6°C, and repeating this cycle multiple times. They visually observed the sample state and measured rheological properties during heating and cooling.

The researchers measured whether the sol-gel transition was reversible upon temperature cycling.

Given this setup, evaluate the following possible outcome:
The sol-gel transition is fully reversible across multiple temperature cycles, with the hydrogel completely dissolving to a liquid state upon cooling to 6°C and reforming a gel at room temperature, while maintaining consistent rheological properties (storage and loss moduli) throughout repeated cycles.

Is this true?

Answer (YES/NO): YES